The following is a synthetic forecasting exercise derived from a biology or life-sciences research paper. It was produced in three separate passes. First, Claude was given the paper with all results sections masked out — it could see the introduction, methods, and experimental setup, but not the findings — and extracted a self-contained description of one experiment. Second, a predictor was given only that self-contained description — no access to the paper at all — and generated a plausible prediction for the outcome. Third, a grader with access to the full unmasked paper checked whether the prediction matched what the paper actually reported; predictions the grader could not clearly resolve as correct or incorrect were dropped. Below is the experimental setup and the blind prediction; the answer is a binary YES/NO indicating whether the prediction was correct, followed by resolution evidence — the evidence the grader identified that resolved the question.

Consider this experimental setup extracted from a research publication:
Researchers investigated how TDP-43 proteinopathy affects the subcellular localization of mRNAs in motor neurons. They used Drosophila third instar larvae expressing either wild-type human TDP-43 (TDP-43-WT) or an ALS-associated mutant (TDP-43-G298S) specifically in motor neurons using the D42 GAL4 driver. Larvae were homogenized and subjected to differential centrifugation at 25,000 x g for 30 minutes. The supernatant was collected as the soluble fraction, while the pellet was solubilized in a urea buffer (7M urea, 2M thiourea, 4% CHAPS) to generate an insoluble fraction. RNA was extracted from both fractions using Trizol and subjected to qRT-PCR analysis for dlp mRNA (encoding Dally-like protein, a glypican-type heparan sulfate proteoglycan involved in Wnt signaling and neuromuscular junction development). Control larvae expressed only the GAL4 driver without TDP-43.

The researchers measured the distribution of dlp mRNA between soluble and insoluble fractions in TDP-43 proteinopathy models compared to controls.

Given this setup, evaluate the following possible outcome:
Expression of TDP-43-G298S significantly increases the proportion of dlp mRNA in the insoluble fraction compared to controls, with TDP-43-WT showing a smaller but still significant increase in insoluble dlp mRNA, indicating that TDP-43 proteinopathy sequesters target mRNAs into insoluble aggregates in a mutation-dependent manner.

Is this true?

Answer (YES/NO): NO